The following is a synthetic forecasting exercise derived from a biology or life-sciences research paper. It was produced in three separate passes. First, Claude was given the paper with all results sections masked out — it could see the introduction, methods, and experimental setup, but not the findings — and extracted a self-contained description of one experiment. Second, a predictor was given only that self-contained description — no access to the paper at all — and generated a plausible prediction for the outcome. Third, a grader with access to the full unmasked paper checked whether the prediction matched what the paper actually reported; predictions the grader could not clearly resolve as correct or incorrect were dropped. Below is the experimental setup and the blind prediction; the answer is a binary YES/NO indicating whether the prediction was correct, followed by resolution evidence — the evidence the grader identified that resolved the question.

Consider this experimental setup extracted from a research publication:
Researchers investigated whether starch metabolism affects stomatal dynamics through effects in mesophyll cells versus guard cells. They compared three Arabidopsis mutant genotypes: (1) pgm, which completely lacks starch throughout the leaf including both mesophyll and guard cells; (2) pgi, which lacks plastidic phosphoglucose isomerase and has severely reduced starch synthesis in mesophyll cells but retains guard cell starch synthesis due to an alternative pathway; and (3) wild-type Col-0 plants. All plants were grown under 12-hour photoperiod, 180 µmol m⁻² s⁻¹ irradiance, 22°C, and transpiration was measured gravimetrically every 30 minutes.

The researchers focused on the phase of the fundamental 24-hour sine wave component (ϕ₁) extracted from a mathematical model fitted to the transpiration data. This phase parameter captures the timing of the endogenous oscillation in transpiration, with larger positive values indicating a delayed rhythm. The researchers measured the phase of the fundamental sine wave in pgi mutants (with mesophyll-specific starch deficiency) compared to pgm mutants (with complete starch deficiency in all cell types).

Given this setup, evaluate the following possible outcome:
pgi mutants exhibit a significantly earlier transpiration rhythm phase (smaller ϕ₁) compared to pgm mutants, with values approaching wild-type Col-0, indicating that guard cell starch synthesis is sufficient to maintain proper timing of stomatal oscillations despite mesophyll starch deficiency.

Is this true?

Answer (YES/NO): YES